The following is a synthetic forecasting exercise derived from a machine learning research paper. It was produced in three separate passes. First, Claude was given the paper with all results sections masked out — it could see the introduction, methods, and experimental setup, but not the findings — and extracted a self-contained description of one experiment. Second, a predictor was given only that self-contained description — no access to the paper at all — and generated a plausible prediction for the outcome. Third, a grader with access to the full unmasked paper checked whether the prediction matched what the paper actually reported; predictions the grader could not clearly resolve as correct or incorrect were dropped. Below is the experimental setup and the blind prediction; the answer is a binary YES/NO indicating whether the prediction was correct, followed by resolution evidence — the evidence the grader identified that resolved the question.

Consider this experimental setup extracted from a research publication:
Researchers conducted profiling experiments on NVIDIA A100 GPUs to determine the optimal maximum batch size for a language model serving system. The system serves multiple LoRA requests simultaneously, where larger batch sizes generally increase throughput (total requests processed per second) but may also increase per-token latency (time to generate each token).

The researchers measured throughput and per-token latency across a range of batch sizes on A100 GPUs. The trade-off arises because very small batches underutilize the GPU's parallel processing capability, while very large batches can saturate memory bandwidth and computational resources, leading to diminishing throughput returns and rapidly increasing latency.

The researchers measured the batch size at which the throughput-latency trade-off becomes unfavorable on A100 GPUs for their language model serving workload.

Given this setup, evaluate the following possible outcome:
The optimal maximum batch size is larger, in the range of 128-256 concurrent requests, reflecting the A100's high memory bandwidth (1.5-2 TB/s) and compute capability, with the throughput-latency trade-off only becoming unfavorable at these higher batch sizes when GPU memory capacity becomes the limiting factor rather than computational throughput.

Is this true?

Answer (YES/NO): NO